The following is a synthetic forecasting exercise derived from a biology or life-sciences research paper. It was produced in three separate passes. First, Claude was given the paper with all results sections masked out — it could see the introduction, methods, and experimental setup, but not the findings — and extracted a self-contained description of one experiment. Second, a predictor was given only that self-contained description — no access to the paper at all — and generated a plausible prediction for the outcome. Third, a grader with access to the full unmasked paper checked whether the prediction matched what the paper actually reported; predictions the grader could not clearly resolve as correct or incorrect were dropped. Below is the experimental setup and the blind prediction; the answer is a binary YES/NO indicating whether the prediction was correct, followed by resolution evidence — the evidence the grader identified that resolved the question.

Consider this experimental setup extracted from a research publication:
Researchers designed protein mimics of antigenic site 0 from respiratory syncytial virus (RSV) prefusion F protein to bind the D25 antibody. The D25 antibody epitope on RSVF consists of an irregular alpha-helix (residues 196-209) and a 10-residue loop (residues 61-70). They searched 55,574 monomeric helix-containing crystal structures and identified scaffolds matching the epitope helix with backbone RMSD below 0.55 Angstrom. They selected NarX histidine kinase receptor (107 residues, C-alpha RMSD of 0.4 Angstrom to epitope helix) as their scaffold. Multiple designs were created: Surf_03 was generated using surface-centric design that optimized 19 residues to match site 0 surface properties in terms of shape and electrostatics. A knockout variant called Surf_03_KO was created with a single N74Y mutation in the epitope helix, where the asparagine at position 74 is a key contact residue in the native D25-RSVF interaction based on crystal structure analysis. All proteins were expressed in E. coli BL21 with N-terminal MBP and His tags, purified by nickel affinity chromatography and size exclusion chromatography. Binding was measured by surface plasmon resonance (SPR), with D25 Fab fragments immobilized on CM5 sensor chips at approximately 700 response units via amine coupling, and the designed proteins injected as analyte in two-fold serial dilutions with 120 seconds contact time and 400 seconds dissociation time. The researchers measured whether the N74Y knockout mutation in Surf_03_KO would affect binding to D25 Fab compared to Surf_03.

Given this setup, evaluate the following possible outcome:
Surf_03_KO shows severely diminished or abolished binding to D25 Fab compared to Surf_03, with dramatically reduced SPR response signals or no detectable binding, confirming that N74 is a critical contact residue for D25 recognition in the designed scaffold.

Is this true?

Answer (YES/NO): YES